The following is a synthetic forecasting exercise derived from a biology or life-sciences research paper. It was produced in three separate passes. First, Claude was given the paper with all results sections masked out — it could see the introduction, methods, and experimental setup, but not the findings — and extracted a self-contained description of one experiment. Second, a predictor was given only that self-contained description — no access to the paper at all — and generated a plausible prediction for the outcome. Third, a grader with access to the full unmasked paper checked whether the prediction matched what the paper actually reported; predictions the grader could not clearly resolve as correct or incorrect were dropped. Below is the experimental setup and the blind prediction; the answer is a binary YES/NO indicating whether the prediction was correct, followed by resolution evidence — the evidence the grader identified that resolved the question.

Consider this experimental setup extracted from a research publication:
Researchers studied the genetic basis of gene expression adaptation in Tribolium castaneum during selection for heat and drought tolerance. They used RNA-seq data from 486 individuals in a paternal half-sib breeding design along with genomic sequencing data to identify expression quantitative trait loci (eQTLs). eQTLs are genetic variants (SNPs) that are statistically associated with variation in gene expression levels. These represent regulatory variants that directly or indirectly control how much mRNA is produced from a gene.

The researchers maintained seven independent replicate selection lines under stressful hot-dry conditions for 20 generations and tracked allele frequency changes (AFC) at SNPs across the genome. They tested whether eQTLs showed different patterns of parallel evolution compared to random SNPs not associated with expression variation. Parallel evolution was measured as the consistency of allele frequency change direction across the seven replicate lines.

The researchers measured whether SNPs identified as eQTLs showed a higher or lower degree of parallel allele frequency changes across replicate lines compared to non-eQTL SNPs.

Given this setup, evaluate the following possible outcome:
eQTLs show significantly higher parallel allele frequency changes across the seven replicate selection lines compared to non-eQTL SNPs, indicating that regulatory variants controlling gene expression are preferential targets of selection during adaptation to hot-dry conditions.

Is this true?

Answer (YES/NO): YES